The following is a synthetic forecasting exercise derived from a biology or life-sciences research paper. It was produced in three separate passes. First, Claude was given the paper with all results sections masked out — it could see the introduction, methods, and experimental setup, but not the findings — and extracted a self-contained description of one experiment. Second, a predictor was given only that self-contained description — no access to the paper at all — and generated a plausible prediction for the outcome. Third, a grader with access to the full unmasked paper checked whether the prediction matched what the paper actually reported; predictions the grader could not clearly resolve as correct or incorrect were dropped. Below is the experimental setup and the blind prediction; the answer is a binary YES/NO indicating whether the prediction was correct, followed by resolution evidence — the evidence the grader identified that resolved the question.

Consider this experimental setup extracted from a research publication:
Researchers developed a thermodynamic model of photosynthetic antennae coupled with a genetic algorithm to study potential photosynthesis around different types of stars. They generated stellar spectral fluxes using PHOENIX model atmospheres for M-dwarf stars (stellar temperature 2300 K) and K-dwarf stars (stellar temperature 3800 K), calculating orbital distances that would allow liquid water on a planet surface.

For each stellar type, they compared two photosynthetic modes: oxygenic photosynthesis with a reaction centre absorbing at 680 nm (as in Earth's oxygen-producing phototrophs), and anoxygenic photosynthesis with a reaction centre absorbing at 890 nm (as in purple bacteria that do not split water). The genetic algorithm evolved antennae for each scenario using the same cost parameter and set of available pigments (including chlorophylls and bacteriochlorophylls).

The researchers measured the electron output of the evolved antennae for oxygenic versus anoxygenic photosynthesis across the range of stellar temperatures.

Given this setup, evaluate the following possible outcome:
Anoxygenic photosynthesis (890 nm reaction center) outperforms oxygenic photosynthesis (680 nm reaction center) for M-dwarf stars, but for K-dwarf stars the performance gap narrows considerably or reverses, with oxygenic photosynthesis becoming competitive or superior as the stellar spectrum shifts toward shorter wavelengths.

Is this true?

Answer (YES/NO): YES